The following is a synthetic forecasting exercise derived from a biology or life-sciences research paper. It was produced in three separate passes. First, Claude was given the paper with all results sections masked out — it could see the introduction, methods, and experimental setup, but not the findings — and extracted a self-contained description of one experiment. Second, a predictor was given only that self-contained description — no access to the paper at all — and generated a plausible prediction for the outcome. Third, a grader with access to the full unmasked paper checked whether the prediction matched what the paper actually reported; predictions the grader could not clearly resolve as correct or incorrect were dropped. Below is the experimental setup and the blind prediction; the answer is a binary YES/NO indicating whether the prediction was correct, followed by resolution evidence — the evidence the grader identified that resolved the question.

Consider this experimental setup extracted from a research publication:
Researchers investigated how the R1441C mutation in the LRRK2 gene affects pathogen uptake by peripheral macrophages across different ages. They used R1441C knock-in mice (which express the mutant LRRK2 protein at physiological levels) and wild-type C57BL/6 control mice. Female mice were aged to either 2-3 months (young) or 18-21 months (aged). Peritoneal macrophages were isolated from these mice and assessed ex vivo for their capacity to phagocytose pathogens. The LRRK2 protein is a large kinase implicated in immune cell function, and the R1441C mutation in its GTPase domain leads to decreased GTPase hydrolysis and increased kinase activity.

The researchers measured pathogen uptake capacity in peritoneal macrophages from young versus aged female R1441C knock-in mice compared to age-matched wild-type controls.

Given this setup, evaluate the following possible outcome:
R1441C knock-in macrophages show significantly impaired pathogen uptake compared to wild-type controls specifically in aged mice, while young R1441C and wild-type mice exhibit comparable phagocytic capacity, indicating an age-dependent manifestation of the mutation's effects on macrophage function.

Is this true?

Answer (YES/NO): NO